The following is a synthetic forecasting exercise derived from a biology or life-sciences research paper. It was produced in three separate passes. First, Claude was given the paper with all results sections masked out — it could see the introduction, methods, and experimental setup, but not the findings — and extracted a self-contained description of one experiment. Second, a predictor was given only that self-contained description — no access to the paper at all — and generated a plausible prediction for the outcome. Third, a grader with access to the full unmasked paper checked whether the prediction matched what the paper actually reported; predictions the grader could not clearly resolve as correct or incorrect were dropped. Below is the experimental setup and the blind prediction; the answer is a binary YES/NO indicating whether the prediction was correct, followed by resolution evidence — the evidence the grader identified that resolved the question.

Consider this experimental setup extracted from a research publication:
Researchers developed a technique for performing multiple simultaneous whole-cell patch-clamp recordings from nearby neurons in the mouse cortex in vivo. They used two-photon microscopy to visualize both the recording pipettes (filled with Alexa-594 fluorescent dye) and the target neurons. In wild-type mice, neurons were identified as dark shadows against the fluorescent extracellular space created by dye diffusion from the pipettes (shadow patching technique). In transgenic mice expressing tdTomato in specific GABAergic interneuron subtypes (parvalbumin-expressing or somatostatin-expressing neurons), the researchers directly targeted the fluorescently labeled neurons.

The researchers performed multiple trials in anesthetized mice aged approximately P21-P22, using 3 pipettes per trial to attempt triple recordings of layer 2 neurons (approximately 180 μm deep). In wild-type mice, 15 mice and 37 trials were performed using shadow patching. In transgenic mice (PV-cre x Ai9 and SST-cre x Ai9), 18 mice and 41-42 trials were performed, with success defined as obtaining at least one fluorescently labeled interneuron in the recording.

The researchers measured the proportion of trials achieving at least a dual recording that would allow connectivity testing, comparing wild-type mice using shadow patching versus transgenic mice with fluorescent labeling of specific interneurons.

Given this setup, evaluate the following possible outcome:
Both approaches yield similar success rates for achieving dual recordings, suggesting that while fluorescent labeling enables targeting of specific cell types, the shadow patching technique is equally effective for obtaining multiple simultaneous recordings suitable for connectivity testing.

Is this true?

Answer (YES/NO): NO